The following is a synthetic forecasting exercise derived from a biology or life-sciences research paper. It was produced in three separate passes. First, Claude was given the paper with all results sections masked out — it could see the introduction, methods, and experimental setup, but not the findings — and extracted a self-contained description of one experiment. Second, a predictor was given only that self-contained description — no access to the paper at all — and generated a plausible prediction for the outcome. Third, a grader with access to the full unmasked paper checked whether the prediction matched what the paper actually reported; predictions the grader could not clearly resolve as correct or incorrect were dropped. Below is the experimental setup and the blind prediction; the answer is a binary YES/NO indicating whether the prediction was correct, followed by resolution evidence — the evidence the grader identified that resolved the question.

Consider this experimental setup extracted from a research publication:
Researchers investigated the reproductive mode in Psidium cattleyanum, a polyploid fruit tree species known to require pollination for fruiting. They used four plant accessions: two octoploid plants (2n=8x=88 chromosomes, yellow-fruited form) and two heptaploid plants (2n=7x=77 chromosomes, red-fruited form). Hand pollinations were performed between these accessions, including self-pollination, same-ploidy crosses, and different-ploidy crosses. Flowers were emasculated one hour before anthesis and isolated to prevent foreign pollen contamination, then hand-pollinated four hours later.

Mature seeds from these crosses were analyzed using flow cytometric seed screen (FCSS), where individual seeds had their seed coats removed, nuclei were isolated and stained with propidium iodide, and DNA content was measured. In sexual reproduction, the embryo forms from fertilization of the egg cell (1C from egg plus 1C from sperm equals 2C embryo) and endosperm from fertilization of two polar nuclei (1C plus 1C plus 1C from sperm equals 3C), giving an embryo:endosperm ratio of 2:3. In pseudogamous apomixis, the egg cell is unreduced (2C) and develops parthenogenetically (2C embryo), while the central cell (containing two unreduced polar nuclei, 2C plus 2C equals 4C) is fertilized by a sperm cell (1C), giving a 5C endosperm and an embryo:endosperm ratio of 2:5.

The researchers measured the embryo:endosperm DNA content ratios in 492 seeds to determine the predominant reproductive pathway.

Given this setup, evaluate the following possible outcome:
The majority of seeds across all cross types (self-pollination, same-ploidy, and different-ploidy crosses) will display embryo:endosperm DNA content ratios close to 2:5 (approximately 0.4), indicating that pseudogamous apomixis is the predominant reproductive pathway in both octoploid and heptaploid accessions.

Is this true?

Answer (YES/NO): YES